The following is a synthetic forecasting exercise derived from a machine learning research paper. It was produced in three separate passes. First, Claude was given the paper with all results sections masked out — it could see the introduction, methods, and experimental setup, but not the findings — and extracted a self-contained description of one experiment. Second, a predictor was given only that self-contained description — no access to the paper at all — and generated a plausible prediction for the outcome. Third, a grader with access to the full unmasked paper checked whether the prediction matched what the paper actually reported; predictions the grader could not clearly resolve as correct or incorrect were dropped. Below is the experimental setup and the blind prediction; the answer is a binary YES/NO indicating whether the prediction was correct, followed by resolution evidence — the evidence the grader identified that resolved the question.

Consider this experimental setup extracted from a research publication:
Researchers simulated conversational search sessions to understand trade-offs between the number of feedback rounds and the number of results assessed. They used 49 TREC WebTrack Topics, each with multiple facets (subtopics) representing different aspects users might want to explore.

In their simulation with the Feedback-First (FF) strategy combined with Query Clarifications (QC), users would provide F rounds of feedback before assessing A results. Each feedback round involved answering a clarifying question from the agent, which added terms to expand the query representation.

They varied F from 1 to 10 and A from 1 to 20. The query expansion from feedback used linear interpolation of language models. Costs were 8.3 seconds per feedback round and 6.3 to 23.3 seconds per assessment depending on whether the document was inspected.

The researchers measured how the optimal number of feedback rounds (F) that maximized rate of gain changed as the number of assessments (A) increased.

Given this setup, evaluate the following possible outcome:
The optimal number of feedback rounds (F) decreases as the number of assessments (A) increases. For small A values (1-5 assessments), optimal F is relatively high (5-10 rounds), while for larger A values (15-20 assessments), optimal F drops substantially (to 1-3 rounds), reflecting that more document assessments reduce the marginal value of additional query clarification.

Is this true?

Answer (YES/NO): NO